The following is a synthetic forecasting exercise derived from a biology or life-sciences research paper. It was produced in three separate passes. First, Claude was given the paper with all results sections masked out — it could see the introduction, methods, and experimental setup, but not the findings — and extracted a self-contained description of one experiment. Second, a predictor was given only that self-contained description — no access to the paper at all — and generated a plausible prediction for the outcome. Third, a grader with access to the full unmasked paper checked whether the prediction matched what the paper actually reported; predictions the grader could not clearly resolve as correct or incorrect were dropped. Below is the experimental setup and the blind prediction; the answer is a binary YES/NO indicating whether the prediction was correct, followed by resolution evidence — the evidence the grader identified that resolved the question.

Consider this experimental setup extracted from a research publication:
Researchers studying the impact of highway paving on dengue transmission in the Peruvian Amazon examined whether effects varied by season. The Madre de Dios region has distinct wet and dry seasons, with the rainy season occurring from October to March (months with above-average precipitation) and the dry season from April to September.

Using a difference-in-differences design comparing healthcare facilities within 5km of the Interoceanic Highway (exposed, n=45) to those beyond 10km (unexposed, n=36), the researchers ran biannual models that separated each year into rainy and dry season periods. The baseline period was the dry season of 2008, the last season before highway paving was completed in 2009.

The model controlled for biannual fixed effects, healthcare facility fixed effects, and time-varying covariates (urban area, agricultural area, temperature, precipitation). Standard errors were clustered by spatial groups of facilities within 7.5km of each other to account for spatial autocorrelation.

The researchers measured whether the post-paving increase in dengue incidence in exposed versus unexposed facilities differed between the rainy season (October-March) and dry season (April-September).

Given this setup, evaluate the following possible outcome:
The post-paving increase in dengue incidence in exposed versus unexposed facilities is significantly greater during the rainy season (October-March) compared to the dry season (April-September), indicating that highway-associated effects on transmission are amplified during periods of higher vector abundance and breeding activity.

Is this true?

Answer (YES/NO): YES